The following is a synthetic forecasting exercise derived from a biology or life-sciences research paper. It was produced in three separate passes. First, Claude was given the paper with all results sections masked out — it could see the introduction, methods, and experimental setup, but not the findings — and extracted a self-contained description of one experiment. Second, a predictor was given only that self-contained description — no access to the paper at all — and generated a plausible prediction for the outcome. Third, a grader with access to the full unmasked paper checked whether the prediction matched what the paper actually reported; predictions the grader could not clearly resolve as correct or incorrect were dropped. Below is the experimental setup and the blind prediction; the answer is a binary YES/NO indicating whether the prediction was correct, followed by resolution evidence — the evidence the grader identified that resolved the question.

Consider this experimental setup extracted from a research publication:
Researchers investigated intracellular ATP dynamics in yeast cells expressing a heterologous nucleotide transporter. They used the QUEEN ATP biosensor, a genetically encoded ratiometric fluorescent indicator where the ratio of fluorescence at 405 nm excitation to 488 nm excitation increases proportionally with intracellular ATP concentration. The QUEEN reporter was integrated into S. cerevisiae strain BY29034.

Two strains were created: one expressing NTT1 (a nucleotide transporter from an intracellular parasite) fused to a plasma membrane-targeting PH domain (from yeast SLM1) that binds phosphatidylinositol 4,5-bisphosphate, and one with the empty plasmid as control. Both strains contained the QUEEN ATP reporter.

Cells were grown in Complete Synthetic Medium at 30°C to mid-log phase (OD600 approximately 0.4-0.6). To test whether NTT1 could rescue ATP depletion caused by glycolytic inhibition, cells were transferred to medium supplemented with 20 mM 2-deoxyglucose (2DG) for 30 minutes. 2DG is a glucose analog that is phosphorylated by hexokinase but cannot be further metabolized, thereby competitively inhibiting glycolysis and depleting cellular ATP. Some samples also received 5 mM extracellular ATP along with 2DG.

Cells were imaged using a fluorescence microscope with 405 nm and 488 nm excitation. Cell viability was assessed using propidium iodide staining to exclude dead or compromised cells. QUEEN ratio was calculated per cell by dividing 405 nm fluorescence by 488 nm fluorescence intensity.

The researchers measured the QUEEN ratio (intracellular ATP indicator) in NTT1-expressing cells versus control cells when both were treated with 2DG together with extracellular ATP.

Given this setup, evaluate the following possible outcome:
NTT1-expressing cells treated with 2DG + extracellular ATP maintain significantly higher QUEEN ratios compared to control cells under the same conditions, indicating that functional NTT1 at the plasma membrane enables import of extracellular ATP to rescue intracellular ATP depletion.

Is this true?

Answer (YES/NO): YES